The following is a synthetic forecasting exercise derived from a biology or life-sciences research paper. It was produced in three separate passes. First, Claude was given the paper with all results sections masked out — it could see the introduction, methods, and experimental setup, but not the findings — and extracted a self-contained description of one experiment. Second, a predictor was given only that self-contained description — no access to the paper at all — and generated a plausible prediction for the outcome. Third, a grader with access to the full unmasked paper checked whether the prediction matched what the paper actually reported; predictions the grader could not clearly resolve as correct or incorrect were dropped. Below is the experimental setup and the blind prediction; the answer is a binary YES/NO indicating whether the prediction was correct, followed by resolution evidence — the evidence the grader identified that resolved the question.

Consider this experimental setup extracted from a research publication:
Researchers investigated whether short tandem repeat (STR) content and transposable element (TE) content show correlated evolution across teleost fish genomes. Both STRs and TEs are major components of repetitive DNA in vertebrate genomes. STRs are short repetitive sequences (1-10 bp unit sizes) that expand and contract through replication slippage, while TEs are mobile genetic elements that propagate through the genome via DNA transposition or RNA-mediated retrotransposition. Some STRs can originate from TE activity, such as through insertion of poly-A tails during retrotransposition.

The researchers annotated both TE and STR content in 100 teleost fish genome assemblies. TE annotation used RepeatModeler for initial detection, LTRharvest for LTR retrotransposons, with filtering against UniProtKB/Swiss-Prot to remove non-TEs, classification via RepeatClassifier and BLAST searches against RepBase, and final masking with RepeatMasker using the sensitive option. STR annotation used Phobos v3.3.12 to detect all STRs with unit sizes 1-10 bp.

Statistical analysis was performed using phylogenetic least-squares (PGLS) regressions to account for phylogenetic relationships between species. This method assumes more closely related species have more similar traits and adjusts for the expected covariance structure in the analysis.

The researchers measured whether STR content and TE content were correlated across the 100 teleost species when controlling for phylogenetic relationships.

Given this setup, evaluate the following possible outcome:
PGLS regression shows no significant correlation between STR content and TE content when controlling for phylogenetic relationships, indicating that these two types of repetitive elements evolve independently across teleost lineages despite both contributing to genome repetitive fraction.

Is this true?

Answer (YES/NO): YES